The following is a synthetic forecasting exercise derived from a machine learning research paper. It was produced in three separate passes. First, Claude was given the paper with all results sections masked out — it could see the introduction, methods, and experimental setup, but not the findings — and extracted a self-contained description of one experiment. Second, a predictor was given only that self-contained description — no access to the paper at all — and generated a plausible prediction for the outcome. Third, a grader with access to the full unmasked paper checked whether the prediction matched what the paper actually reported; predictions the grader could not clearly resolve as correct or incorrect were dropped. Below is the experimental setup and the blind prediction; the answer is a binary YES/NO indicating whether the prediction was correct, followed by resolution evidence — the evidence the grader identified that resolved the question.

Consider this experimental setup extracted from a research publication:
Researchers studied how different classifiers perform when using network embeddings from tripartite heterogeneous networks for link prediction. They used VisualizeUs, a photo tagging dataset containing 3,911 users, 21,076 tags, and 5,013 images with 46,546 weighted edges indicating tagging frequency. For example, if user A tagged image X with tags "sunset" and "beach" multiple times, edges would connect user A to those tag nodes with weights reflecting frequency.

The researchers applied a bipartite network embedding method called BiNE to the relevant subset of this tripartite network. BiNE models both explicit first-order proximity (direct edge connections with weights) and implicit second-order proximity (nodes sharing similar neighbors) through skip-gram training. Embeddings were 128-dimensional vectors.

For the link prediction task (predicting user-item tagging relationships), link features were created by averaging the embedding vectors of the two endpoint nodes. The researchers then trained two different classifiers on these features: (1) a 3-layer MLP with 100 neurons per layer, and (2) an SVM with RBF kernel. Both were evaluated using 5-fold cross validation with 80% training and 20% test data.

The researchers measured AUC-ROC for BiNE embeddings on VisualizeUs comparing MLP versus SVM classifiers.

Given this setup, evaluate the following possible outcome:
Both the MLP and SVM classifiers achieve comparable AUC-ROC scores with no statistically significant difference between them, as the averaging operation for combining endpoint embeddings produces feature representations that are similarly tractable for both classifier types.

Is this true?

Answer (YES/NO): NO